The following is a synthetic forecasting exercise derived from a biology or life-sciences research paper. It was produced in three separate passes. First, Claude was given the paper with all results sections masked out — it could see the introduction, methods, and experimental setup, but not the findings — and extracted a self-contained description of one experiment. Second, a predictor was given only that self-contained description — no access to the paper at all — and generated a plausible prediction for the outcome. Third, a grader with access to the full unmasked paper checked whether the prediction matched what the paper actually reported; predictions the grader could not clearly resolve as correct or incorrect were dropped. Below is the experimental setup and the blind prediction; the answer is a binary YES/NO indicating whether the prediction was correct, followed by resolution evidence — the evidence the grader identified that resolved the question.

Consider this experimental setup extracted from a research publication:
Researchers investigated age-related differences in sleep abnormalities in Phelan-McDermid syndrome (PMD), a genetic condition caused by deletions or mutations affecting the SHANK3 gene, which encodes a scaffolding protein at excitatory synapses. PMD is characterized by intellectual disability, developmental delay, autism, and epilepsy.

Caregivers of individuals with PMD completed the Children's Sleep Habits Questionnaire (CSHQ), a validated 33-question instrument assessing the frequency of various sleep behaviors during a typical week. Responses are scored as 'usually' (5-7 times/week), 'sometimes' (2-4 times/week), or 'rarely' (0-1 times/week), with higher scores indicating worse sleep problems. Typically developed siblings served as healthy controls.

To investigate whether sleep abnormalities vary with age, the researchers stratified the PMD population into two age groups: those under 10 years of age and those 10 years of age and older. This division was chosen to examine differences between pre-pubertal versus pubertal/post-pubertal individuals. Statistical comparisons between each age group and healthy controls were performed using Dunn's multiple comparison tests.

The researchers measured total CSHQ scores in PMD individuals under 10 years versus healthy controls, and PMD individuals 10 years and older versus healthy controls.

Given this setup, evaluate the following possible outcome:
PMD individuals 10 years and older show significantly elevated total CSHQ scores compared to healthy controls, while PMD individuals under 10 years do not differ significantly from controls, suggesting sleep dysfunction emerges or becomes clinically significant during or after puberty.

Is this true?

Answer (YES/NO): YES